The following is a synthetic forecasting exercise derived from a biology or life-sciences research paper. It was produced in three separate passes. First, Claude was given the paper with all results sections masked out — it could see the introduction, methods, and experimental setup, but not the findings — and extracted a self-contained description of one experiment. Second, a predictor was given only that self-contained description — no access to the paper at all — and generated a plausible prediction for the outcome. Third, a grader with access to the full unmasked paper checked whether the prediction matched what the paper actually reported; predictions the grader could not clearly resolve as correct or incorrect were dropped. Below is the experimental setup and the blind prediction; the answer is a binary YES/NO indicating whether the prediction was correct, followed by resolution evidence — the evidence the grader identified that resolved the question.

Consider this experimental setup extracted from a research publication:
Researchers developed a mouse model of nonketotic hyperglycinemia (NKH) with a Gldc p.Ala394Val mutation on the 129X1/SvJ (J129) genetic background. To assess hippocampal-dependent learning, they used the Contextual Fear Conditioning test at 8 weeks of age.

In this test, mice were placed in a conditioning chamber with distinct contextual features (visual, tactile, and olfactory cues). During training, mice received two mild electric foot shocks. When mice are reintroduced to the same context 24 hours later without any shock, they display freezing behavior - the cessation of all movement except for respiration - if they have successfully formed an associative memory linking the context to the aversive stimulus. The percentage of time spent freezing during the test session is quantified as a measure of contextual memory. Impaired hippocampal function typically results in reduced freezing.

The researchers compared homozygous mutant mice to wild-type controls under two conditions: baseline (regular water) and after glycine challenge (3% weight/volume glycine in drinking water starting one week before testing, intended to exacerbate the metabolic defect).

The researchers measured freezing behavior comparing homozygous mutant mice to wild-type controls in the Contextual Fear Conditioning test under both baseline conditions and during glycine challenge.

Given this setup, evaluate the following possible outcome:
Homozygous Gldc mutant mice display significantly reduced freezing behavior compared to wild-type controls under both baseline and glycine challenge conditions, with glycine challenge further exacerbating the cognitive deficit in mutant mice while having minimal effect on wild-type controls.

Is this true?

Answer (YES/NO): NO